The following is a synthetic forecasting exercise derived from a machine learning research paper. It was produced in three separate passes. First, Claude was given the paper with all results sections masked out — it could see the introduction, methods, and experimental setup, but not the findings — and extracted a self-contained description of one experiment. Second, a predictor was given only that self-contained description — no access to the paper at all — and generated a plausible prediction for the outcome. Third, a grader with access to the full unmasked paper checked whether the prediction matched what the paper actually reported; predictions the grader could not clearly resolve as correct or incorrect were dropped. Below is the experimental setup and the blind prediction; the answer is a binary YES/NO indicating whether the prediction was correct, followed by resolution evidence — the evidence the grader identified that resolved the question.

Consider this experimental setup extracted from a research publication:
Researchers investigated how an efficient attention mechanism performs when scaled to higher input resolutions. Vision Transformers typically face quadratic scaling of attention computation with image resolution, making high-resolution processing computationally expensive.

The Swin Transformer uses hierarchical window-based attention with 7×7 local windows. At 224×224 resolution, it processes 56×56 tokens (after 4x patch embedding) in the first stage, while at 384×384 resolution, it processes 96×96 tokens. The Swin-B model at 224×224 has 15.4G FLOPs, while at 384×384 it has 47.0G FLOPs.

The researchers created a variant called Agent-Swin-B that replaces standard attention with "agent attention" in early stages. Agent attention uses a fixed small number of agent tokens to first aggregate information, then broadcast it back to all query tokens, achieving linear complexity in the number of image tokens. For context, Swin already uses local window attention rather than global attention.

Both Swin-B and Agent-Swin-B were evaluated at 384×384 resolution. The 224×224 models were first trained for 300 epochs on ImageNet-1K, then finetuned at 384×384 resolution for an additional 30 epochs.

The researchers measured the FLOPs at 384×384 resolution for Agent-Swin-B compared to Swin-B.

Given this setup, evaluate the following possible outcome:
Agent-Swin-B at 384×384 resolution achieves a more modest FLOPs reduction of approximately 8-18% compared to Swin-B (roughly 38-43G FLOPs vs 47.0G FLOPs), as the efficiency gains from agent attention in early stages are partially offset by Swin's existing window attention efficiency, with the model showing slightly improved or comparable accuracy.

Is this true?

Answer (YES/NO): NO